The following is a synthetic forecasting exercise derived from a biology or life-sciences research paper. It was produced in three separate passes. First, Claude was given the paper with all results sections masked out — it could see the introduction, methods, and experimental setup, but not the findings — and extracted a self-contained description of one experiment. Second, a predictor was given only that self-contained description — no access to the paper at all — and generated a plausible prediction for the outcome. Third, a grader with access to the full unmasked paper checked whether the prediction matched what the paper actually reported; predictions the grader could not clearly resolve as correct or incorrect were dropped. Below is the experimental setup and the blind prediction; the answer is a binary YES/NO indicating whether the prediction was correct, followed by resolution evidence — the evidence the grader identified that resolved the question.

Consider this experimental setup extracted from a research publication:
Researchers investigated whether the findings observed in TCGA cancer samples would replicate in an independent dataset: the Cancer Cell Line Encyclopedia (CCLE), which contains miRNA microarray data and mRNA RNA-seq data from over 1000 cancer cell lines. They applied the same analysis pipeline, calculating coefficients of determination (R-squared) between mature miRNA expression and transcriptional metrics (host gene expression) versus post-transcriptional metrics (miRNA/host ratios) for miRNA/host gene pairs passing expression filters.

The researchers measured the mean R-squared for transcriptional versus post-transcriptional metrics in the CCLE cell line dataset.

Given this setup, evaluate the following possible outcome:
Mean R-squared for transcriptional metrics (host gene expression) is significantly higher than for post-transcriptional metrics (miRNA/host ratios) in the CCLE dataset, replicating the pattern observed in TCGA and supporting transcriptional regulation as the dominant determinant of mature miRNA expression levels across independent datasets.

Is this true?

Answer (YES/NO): NO